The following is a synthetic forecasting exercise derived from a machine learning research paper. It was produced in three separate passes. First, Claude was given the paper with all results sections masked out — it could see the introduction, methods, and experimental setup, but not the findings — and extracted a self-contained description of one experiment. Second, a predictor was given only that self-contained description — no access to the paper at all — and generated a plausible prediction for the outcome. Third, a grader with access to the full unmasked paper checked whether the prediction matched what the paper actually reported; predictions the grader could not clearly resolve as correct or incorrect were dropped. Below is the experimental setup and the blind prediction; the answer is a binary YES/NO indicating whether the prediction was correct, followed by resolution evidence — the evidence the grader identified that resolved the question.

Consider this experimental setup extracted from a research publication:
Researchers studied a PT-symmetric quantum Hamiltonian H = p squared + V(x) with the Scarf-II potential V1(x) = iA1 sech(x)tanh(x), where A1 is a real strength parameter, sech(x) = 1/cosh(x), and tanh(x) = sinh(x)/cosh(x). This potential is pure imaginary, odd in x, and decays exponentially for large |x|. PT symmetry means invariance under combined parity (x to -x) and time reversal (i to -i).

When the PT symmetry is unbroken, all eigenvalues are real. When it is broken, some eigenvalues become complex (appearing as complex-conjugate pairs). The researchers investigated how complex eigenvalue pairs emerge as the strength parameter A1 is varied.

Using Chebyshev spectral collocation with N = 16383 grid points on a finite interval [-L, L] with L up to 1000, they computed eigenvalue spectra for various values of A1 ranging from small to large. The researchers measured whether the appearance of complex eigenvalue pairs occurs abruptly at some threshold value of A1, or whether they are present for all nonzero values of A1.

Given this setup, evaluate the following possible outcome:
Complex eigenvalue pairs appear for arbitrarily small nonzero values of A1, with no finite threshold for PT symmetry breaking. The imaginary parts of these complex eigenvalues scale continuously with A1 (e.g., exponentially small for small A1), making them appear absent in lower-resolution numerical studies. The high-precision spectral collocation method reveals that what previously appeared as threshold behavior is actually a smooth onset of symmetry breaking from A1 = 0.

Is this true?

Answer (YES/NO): NO